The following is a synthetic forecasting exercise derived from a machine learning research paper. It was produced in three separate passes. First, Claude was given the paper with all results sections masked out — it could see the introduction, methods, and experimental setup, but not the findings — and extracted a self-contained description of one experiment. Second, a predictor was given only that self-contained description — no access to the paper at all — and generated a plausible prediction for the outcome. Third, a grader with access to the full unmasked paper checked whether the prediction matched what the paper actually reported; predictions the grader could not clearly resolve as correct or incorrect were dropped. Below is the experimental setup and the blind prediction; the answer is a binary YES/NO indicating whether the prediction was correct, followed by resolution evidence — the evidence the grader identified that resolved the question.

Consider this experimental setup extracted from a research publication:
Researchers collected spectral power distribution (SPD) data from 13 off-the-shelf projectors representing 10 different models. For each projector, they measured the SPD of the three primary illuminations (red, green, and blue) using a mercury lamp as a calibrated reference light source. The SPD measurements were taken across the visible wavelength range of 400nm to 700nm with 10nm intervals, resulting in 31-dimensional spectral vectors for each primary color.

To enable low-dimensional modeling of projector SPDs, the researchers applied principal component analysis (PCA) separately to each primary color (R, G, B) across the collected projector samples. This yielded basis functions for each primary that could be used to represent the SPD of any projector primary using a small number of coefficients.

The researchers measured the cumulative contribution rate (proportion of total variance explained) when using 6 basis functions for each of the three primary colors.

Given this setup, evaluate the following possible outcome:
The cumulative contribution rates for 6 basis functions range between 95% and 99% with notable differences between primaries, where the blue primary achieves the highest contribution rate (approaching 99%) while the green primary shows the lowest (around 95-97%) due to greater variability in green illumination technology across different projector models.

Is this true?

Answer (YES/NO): NO